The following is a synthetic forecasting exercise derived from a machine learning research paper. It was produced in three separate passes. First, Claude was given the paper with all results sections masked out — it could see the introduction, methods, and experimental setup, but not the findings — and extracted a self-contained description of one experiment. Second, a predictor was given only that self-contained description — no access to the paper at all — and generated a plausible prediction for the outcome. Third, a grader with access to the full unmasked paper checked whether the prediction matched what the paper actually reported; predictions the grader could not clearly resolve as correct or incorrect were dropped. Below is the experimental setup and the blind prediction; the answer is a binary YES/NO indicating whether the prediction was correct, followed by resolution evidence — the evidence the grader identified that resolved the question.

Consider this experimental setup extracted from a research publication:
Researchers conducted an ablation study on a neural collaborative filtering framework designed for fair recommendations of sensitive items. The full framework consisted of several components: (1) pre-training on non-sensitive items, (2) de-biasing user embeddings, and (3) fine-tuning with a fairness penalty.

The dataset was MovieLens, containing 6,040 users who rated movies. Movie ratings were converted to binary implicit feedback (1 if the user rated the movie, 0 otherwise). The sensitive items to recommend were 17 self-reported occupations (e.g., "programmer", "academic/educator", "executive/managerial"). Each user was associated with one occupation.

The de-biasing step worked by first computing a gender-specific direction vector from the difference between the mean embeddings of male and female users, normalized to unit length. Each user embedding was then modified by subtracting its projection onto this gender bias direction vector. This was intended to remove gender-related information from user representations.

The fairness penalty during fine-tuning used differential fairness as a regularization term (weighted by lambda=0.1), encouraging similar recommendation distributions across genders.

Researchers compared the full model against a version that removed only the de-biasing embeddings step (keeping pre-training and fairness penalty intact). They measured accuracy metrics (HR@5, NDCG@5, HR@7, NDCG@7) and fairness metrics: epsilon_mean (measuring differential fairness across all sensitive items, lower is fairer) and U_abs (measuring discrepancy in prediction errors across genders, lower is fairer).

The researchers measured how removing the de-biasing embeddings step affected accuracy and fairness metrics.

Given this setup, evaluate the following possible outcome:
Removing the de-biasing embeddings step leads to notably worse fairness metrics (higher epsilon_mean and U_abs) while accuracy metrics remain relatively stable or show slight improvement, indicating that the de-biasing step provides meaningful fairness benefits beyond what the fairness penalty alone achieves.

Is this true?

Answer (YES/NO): YES